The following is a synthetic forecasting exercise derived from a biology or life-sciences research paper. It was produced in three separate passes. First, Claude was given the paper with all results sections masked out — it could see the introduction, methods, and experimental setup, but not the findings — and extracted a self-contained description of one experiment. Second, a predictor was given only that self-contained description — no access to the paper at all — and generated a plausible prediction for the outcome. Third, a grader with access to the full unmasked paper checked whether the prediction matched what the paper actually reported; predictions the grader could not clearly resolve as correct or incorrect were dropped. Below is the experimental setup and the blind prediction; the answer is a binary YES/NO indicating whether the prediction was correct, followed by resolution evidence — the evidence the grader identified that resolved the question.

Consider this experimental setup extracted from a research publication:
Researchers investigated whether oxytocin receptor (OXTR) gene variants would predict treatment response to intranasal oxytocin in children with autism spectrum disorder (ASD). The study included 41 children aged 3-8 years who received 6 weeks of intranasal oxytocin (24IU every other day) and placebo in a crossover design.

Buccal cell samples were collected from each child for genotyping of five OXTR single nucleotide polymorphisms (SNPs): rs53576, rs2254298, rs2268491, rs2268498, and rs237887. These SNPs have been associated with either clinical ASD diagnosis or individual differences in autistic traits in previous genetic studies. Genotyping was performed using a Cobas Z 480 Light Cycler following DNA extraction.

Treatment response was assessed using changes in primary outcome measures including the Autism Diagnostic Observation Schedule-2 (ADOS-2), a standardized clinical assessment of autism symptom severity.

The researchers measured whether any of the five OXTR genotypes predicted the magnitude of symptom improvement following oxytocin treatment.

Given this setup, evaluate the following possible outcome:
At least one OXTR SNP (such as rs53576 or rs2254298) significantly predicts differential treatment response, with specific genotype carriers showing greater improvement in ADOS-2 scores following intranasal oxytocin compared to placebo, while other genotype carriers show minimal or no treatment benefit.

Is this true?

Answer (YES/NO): NO